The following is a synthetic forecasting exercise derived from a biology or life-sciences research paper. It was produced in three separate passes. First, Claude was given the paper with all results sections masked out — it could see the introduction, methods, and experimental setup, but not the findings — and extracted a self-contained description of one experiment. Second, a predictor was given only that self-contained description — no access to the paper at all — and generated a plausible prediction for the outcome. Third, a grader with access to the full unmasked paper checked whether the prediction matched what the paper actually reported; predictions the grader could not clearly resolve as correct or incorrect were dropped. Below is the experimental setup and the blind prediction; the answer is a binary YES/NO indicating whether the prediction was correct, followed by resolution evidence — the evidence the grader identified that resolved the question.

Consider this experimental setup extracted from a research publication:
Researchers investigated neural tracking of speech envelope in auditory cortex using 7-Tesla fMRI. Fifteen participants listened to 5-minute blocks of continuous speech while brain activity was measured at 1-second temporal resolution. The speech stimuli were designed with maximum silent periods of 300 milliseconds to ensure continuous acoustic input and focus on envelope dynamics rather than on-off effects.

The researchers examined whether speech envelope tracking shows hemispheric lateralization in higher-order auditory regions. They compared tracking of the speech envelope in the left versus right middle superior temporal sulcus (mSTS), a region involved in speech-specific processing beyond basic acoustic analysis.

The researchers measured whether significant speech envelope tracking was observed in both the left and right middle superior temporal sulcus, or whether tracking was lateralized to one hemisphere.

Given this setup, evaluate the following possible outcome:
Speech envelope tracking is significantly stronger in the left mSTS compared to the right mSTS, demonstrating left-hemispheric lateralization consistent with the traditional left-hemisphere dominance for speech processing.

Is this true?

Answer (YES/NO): NO